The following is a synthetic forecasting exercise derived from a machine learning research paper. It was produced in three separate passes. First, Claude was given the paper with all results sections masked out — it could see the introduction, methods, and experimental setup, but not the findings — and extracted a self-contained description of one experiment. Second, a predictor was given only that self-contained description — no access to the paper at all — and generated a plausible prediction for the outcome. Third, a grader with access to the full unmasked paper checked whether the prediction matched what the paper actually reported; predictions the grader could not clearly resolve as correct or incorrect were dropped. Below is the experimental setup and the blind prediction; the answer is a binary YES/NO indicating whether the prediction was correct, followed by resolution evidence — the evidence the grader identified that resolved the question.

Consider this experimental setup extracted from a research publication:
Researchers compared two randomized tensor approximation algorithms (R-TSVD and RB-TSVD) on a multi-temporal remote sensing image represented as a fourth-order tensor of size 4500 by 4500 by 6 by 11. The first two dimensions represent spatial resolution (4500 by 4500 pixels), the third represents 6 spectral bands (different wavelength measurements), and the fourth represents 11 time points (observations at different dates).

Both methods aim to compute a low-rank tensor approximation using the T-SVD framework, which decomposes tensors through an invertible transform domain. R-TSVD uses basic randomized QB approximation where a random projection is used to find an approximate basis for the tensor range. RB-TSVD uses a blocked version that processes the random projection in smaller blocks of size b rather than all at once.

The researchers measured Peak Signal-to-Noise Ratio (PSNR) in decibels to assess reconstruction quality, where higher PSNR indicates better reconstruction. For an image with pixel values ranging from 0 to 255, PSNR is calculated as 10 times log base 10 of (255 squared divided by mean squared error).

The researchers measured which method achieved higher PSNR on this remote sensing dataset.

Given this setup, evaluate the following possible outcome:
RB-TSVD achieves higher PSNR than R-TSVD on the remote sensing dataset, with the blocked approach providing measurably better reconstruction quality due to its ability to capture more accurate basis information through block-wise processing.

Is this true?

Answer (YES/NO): NO